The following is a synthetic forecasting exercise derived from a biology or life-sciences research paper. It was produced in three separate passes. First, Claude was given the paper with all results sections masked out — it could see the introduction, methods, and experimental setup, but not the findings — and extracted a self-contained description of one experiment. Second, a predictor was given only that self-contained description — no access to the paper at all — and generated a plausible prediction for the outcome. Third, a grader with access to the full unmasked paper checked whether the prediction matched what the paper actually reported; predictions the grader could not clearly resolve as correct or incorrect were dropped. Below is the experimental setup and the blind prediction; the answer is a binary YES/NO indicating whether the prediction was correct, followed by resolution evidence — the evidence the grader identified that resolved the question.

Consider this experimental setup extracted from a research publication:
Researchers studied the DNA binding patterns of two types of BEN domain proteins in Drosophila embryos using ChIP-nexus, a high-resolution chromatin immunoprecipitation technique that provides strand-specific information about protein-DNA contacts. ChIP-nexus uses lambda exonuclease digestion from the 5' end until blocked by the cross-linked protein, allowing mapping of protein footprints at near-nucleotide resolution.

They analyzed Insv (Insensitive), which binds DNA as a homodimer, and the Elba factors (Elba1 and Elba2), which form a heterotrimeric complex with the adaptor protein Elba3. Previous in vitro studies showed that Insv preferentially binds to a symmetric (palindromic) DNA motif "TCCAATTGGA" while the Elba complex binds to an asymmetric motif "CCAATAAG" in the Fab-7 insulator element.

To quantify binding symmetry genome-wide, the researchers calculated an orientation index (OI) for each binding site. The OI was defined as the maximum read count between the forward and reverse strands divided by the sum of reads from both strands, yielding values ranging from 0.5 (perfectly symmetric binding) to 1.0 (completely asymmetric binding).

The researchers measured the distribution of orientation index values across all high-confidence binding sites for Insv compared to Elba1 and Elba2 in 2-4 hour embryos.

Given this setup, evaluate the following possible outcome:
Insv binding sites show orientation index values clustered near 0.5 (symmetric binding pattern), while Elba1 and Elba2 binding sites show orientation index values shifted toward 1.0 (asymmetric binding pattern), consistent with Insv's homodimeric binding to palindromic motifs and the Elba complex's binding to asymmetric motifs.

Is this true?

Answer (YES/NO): YES